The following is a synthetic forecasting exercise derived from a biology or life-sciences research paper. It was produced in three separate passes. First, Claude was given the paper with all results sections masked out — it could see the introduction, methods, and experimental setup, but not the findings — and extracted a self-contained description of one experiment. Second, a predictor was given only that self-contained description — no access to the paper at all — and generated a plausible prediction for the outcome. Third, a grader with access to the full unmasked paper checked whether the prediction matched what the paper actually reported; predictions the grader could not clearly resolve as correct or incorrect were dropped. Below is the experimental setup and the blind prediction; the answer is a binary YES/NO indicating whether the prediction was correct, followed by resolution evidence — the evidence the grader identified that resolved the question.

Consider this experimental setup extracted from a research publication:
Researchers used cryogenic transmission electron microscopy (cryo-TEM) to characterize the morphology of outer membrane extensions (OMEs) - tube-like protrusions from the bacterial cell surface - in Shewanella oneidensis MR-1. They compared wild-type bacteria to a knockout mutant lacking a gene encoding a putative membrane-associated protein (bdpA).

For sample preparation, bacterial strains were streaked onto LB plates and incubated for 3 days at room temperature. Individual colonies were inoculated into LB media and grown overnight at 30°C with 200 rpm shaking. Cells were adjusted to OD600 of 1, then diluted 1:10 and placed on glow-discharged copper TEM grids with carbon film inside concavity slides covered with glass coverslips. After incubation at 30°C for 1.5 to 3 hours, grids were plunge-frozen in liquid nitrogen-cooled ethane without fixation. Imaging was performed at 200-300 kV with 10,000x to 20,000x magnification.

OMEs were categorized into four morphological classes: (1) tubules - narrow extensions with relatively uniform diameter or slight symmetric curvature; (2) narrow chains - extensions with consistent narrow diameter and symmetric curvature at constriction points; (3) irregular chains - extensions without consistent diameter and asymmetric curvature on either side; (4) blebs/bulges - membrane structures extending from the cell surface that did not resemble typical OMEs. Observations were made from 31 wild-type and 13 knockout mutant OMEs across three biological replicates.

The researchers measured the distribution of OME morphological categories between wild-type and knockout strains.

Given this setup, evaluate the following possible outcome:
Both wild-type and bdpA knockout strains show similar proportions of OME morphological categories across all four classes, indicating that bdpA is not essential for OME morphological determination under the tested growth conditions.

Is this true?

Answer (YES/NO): NO